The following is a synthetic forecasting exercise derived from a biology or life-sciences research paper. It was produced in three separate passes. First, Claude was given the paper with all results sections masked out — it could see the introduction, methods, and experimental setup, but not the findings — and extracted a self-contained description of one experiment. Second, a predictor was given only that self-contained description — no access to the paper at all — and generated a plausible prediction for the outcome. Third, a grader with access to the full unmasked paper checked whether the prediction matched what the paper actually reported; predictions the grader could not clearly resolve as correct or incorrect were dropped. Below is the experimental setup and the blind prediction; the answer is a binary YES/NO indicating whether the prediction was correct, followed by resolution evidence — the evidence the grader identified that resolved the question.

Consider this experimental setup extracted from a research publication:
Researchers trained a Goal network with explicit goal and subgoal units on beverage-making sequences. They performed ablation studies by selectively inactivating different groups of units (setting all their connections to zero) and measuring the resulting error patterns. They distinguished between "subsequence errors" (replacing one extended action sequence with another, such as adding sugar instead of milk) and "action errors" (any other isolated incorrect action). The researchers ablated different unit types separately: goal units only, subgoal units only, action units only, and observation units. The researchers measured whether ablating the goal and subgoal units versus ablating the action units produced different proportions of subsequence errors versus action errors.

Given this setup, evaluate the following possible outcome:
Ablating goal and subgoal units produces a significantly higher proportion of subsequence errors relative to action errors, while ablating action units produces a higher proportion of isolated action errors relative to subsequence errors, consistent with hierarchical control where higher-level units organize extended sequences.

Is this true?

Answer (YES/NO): YES